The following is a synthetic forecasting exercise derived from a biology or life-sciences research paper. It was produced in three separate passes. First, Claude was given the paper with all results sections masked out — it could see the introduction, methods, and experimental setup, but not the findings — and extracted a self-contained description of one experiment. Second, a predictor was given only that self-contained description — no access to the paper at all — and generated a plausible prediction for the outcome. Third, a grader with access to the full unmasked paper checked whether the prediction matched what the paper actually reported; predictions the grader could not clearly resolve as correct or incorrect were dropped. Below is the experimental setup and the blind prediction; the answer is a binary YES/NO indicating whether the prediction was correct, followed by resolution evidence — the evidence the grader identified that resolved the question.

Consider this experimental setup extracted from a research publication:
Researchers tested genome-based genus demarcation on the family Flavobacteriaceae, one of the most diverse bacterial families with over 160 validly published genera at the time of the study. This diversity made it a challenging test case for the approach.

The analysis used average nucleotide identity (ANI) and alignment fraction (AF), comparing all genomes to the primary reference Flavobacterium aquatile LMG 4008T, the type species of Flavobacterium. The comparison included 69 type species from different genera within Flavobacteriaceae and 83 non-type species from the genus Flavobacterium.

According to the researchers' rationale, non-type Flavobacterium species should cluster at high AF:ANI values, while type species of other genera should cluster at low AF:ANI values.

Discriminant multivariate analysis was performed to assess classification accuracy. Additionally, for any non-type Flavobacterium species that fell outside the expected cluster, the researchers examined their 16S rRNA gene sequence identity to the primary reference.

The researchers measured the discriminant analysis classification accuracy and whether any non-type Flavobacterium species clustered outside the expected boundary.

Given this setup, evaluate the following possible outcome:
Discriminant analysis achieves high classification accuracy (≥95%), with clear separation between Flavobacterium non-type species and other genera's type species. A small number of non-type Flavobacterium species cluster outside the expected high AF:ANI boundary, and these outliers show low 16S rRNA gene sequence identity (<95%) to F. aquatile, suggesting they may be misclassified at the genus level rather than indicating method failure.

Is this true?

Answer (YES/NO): YES